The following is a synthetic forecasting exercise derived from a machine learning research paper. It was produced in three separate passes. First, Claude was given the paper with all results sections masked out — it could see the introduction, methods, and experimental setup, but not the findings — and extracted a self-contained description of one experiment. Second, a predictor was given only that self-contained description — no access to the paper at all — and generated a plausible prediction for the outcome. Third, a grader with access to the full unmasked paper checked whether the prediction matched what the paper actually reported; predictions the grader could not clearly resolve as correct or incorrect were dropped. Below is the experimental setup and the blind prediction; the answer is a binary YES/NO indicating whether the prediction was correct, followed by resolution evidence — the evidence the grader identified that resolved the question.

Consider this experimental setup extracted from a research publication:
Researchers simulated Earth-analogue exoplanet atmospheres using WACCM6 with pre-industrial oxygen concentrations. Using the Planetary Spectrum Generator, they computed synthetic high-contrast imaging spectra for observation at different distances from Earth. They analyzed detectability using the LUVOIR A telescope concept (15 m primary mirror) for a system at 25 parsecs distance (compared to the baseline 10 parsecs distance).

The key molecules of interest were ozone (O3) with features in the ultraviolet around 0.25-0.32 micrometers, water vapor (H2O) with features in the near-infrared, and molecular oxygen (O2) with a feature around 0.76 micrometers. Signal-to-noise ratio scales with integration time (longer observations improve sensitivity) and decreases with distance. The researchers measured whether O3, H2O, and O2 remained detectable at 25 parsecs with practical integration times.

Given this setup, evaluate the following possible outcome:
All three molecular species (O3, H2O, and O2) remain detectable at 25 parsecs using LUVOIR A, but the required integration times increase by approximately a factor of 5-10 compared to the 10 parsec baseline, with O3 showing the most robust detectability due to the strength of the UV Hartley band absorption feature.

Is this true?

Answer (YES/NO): NO